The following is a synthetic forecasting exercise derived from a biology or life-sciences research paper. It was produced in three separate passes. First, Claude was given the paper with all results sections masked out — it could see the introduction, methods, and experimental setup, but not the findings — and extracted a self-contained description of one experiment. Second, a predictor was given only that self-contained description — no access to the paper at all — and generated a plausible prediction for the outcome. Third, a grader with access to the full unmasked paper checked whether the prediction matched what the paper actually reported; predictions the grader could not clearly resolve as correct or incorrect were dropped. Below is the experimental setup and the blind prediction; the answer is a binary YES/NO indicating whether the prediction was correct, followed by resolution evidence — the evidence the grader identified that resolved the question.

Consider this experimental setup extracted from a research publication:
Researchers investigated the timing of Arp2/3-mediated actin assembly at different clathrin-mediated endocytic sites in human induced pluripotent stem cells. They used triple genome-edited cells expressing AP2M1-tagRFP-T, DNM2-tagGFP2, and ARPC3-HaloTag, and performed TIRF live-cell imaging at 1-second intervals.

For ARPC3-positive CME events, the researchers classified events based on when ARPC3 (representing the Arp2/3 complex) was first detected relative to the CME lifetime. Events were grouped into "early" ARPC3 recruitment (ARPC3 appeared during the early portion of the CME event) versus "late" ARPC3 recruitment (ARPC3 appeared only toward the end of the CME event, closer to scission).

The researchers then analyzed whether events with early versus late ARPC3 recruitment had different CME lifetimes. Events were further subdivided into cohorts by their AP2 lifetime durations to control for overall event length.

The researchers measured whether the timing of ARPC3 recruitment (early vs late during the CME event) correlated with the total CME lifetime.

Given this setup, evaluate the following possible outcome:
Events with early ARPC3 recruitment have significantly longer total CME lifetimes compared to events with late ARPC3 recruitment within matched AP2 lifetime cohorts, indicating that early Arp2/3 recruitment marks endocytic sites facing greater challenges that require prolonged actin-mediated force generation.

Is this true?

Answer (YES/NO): NO